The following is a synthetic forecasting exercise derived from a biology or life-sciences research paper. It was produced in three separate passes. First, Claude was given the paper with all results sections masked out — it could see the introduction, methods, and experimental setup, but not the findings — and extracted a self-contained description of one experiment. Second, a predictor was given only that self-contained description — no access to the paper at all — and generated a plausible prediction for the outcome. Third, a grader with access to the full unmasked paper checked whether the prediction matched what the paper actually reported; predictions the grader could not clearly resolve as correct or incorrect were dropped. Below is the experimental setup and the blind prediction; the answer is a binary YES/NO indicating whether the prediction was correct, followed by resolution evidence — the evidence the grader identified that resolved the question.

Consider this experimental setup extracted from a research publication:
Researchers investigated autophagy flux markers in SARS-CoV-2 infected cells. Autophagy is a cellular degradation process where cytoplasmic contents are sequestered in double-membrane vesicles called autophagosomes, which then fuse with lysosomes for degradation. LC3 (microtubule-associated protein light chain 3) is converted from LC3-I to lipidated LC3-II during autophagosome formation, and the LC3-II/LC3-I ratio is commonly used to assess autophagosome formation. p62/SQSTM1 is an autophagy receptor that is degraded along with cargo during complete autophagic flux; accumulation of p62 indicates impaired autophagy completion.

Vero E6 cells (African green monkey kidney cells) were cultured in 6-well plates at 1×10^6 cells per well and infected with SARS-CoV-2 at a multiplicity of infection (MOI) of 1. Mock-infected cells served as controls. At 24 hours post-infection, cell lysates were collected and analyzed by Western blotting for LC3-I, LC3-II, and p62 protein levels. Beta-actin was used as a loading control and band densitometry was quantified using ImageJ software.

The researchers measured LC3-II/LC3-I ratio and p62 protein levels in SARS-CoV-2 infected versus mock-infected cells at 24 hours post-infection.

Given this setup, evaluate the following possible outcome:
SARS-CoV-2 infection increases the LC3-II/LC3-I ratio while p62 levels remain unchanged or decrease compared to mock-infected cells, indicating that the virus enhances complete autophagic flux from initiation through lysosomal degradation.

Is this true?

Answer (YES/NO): NO